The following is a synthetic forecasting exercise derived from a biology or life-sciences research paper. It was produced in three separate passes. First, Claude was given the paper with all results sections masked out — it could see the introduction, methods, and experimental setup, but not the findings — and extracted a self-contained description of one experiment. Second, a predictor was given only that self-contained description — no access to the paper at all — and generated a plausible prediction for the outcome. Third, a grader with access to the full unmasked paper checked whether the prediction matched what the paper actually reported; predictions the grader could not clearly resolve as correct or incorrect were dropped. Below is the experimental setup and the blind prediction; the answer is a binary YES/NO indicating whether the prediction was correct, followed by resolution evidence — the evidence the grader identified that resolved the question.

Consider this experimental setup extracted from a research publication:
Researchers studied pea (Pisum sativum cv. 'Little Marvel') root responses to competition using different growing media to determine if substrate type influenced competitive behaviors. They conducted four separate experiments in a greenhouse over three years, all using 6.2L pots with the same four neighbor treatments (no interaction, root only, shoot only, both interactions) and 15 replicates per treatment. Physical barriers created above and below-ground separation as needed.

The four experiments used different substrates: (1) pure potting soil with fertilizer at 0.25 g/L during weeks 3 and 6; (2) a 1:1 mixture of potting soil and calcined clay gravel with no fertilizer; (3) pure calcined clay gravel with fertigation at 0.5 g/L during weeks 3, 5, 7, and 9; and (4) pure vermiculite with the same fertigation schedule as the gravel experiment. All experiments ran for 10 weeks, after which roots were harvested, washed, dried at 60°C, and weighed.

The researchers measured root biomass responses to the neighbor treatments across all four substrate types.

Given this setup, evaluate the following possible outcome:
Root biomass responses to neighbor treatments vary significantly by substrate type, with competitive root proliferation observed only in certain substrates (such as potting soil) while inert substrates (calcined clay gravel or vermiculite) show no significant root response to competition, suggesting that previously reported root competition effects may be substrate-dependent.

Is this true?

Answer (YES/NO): NO